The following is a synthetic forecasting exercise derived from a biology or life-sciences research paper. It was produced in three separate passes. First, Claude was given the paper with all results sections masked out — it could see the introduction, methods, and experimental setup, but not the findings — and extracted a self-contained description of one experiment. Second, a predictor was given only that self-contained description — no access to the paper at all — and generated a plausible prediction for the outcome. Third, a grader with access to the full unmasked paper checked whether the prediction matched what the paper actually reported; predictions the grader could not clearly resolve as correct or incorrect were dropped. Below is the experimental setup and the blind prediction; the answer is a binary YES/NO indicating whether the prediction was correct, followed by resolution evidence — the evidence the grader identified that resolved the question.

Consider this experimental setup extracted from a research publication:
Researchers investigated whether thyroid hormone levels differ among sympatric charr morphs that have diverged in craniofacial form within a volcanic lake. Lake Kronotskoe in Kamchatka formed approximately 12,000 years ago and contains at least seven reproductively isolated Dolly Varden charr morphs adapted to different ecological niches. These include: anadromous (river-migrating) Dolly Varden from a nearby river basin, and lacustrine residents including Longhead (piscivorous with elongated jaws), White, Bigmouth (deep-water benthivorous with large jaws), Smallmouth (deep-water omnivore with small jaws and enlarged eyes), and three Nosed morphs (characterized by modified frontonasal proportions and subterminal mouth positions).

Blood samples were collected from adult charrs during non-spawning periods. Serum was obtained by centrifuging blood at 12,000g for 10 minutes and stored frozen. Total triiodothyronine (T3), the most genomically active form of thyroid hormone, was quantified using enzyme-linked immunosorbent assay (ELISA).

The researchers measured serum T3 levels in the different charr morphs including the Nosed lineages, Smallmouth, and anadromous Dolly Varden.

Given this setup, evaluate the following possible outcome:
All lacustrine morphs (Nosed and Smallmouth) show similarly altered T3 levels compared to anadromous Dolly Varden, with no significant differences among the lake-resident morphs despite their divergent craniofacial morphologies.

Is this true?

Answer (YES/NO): NO